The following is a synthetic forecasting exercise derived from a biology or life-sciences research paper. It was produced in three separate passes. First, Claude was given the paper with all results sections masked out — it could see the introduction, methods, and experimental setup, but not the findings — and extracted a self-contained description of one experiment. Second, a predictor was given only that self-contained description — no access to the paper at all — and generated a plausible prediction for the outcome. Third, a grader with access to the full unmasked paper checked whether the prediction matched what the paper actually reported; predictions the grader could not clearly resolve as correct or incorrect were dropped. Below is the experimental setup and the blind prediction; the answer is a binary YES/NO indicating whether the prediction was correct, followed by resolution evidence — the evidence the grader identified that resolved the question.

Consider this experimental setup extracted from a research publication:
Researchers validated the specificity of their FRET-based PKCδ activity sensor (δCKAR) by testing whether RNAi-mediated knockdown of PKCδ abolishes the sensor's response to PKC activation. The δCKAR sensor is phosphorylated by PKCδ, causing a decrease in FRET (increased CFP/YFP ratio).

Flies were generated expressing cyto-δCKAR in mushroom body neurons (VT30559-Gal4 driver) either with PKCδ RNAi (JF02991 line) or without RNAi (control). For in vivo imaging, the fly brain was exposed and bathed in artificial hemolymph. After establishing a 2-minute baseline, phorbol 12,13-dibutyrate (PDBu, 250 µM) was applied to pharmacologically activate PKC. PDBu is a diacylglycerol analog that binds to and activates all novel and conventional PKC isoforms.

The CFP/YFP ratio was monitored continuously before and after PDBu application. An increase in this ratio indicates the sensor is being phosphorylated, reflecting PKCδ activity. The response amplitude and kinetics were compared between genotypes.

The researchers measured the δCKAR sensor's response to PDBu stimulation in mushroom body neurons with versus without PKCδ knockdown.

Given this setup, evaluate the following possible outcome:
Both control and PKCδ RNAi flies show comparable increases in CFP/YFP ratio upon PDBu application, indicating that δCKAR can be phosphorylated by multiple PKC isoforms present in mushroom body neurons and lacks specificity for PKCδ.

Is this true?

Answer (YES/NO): NO